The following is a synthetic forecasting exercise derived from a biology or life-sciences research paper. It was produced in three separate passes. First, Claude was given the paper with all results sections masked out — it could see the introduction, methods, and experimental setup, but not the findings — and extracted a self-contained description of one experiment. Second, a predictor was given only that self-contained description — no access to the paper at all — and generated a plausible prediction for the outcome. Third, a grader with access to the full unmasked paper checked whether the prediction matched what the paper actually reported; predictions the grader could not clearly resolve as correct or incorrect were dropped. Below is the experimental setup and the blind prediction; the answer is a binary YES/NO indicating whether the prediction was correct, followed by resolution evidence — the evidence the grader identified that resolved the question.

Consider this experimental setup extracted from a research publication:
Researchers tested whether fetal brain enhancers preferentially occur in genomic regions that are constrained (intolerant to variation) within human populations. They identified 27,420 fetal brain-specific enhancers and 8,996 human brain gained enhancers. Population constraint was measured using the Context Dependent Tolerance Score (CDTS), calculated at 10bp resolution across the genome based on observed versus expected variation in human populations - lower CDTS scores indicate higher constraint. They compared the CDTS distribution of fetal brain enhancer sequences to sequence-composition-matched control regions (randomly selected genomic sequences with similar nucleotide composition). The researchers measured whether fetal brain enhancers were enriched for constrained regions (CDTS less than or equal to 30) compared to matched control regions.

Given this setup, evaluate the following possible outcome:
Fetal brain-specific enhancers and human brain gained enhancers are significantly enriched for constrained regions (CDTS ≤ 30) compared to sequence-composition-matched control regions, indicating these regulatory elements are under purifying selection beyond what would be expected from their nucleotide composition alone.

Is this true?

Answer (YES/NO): YES